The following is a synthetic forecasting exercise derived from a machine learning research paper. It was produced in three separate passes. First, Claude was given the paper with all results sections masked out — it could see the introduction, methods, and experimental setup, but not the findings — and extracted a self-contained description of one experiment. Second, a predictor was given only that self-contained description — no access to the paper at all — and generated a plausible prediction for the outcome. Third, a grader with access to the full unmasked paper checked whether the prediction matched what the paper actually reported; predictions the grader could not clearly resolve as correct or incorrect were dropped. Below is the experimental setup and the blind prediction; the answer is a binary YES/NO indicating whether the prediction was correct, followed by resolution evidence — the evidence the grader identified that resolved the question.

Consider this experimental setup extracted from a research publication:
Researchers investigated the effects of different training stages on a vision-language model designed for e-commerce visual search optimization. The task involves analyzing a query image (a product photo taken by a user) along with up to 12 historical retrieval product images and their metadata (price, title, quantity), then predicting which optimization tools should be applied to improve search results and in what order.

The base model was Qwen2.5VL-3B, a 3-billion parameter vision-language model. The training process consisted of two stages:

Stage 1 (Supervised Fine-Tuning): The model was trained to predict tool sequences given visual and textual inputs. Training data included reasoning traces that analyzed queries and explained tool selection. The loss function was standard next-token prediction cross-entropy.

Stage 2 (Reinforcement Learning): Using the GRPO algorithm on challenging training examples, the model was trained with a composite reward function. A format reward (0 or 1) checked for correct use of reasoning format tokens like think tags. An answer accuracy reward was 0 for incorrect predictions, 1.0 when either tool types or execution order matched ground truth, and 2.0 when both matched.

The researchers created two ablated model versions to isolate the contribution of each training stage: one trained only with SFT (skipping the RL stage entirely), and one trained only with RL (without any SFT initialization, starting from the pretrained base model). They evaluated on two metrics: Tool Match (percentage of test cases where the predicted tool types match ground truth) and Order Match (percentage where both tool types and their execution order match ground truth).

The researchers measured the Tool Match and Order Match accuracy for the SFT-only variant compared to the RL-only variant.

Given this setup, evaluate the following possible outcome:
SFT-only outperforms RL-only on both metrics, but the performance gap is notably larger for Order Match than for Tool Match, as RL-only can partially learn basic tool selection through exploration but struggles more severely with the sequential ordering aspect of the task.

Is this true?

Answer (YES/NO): NO